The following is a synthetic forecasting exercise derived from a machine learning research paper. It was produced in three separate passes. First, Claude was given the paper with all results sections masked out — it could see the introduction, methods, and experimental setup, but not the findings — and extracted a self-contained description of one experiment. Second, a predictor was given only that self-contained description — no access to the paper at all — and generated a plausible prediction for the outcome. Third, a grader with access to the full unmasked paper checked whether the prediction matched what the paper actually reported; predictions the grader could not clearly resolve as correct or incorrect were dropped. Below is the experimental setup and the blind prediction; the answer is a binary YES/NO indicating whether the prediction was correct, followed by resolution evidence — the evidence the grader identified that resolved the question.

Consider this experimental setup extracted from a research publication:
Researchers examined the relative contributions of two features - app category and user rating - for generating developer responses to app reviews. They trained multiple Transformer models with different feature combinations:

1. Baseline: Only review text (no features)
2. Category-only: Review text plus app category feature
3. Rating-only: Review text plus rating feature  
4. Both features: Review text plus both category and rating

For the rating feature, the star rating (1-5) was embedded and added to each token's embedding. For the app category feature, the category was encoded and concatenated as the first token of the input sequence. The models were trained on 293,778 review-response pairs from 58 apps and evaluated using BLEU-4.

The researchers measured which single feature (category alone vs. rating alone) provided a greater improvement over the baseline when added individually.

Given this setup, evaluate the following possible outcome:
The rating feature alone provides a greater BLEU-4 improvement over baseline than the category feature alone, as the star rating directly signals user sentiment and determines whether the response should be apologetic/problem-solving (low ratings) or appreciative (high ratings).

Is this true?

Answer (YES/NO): NO